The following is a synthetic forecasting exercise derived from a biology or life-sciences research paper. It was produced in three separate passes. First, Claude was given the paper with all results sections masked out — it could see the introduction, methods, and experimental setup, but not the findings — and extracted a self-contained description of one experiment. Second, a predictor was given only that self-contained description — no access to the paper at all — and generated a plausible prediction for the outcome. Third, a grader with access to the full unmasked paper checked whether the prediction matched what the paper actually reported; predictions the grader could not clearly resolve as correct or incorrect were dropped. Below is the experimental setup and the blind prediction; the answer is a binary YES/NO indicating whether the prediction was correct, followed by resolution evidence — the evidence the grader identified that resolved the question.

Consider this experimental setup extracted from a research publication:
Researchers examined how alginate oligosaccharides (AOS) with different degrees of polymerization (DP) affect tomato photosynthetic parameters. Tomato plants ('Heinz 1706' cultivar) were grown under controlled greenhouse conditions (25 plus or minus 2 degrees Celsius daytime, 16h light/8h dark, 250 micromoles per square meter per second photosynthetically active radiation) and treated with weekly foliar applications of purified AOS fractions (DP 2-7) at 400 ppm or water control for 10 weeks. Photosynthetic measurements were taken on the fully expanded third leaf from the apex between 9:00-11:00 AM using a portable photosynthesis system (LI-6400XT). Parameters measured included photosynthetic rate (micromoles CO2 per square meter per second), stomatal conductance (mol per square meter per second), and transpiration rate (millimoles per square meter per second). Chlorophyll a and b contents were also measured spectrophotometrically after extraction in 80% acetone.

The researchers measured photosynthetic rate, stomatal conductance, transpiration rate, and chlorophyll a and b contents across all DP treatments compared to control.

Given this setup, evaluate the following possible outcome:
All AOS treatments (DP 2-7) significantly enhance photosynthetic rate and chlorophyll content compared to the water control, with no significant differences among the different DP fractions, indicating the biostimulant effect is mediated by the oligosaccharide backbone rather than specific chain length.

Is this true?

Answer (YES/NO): NO